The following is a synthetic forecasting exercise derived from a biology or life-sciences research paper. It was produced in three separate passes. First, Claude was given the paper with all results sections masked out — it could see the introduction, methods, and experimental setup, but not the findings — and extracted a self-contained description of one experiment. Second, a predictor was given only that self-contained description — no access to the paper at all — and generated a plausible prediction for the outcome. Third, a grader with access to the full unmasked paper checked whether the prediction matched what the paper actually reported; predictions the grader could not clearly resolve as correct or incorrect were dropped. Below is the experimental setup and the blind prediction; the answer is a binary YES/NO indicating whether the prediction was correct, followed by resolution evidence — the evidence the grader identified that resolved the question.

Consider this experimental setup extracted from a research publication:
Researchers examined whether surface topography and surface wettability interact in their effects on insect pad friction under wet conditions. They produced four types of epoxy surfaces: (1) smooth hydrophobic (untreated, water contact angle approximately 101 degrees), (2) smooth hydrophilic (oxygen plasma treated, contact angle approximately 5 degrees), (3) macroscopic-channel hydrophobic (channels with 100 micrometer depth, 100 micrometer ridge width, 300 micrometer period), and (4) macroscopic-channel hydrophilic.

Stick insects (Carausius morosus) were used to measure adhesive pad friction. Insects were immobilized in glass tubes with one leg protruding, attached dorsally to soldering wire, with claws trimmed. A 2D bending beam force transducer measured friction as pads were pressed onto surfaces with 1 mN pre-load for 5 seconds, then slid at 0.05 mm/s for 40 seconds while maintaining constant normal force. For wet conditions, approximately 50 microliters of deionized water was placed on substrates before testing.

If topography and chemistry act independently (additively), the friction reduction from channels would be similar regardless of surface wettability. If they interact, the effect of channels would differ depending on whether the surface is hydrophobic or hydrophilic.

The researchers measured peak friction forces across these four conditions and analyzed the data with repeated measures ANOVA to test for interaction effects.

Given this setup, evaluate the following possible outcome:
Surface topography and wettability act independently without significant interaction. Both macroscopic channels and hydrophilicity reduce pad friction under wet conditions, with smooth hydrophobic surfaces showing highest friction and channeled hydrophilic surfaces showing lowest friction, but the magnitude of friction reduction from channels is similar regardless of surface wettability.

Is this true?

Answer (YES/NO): NO